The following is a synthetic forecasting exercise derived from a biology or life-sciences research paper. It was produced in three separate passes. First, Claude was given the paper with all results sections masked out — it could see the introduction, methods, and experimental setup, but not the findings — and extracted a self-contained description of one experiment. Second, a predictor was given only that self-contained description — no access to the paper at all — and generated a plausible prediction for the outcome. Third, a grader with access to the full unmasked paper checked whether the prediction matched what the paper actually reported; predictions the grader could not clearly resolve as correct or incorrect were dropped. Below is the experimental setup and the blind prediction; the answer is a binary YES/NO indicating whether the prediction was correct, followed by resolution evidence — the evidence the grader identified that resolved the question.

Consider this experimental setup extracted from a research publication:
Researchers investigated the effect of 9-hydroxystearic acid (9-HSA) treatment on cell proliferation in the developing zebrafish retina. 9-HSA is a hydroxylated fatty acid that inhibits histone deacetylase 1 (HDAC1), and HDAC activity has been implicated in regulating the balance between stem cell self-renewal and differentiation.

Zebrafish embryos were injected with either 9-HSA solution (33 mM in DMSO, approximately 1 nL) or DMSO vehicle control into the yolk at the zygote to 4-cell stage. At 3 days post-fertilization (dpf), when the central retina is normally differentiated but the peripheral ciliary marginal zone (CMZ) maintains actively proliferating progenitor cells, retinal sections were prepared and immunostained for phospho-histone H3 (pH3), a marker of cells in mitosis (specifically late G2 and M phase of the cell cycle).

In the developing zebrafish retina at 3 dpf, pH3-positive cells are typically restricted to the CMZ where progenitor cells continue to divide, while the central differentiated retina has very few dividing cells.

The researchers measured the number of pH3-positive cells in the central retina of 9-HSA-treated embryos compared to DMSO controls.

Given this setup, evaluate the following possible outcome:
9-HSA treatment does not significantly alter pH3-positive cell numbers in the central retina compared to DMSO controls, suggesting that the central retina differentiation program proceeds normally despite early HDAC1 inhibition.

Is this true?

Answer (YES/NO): NO